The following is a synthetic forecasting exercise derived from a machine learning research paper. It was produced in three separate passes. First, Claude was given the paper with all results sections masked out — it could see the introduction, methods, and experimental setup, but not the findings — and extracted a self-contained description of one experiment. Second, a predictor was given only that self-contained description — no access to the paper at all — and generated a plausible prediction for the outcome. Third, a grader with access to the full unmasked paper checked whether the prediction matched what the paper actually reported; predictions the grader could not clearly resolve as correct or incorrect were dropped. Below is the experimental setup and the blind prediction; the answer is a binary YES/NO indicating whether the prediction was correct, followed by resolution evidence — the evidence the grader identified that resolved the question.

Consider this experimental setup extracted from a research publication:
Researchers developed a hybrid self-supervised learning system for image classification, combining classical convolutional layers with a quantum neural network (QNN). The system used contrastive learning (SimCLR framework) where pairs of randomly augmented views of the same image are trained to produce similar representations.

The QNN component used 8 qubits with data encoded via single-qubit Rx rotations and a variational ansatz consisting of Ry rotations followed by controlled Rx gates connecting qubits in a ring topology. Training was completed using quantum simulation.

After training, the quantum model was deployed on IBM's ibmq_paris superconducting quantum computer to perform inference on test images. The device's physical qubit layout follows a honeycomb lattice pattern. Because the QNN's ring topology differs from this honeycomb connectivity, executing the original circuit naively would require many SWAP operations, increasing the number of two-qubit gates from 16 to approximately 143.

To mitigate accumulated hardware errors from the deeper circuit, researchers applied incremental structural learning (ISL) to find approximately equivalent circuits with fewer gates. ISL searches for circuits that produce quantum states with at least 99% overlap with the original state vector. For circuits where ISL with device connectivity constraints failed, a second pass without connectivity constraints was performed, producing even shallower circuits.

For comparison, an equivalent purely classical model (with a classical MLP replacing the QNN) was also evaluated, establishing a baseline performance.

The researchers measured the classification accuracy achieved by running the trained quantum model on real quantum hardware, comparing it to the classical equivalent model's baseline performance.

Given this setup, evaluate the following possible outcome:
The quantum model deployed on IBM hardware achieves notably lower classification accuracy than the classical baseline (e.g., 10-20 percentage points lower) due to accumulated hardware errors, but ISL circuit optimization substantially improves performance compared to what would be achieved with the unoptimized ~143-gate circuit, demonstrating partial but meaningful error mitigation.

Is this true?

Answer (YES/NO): NO